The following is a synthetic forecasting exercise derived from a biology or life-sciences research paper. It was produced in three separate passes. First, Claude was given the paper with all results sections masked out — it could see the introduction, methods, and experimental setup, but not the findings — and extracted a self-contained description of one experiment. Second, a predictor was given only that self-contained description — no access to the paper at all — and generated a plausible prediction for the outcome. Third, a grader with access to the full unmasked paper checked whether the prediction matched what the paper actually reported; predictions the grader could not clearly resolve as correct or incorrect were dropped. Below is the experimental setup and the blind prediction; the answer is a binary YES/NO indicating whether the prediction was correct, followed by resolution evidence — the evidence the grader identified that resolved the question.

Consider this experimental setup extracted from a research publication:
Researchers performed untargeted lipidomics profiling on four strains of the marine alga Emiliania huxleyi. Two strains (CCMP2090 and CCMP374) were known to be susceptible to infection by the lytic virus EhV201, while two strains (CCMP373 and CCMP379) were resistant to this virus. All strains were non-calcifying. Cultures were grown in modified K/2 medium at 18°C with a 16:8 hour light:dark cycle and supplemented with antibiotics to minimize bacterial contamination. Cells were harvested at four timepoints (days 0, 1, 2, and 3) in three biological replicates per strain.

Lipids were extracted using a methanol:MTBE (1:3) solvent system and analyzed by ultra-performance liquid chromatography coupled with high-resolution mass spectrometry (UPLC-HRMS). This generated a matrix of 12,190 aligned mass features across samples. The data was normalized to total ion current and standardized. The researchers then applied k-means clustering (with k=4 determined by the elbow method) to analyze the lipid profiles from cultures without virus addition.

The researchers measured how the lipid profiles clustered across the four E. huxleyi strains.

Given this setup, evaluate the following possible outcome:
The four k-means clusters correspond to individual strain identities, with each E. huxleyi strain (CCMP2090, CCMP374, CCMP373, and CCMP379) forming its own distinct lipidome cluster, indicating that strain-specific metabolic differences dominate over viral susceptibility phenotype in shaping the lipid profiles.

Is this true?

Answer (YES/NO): NO